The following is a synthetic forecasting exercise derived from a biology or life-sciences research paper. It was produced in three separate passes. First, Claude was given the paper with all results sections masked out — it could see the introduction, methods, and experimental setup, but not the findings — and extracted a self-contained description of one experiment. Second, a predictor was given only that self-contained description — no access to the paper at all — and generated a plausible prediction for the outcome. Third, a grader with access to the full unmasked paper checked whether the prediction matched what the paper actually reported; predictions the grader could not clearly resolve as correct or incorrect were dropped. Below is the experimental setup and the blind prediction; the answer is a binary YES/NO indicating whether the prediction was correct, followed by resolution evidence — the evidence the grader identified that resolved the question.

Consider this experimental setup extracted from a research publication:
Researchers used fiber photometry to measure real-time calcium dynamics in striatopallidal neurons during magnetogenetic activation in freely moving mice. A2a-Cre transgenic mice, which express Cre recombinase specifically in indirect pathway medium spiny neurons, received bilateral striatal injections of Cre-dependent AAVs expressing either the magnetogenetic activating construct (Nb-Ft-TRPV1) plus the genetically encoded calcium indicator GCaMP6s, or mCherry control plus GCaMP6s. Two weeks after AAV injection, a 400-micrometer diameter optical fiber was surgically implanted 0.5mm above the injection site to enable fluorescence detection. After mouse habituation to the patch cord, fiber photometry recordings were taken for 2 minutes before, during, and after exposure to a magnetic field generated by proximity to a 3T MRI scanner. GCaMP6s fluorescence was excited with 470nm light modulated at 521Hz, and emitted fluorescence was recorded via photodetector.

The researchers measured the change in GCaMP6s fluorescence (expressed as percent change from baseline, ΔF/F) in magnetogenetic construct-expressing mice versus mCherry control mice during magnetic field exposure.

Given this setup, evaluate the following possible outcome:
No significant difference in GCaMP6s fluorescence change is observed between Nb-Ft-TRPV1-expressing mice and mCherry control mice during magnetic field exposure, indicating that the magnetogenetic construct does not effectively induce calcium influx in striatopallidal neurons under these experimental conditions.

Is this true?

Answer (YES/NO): NO